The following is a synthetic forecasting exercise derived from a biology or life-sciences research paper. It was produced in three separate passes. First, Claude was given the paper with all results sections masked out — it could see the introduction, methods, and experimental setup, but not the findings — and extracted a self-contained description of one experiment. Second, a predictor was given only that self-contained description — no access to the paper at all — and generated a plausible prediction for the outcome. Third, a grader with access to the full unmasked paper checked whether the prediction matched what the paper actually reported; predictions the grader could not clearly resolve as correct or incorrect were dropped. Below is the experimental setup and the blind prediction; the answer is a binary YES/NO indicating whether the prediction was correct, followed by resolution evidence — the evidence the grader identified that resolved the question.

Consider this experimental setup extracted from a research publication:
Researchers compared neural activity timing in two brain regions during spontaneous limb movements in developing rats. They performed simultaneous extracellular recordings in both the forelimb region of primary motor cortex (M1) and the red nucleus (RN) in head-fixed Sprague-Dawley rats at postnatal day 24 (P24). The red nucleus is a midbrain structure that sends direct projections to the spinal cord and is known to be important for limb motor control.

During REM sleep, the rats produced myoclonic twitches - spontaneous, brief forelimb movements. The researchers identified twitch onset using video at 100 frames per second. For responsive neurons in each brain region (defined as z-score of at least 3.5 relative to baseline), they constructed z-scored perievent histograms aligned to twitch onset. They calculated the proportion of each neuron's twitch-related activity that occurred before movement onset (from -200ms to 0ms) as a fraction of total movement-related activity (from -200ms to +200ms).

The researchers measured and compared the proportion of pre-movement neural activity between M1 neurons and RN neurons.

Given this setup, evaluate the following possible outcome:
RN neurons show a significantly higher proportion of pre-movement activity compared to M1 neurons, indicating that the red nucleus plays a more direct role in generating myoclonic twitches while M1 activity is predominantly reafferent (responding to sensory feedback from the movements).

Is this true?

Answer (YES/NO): YES